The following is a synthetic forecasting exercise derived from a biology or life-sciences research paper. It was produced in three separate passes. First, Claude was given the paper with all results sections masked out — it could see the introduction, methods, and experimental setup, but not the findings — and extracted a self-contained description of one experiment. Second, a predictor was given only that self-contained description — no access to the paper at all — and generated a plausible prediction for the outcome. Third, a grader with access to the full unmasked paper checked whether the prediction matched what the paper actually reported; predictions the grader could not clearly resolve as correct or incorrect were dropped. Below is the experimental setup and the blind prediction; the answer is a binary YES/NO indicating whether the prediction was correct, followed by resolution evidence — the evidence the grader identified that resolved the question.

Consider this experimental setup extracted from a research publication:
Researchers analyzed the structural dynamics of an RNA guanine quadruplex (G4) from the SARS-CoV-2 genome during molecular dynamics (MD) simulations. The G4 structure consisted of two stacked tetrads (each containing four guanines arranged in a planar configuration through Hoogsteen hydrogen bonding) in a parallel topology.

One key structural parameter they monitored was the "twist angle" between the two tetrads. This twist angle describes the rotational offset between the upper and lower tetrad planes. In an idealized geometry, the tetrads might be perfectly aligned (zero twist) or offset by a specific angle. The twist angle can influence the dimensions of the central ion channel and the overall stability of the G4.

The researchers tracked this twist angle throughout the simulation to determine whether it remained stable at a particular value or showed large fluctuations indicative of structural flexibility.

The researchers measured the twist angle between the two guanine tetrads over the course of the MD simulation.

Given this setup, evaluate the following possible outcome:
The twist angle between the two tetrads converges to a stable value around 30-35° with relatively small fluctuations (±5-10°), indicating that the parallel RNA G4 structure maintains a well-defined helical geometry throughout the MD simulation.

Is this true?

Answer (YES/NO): YES